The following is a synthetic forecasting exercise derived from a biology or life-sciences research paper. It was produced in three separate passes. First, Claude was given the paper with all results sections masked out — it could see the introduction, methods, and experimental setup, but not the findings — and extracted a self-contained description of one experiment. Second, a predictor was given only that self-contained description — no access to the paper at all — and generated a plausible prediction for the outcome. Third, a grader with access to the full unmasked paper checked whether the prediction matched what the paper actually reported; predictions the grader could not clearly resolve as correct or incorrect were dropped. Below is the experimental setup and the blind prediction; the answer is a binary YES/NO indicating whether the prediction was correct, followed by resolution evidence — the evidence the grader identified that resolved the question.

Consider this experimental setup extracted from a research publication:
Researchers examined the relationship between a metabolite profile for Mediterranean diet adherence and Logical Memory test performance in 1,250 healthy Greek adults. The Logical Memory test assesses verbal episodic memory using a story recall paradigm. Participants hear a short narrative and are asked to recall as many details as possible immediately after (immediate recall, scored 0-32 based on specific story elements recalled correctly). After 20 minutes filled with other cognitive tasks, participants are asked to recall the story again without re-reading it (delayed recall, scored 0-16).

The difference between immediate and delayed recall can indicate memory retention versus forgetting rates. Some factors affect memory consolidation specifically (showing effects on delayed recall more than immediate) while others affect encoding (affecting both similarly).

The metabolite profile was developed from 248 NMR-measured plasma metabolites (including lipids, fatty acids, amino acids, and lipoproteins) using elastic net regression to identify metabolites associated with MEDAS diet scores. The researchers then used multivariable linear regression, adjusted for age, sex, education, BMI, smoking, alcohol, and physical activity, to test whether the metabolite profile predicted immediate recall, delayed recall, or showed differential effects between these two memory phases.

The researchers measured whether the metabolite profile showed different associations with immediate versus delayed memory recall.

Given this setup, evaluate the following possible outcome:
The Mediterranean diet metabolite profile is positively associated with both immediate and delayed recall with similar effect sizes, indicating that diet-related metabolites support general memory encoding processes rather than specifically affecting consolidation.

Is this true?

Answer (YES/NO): NO